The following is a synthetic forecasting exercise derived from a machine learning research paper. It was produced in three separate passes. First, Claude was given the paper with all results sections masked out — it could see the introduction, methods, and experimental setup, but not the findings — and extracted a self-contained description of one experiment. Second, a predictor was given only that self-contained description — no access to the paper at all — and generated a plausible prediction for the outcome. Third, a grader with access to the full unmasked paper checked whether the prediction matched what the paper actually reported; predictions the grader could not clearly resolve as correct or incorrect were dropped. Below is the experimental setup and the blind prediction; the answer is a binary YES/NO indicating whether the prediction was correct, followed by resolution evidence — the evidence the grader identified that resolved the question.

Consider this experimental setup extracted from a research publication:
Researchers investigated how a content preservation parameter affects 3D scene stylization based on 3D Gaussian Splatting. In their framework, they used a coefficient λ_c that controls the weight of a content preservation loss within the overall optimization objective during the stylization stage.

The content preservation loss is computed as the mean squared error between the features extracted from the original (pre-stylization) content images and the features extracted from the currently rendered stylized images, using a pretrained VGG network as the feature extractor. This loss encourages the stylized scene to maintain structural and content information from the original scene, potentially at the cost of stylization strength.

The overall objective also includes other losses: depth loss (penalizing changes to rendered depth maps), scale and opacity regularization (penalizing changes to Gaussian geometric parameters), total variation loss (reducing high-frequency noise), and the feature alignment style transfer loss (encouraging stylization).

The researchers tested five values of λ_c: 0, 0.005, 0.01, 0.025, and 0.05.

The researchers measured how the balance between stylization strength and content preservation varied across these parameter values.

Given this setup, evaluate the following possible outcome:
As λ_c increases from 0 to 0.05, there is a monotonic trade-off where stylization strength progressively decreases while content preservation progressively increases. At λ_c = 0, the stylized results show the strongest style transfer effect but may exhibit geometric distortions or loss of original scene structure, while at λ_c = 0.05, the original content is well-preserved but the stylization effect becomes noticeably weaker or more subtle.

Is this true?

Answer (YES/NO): YES